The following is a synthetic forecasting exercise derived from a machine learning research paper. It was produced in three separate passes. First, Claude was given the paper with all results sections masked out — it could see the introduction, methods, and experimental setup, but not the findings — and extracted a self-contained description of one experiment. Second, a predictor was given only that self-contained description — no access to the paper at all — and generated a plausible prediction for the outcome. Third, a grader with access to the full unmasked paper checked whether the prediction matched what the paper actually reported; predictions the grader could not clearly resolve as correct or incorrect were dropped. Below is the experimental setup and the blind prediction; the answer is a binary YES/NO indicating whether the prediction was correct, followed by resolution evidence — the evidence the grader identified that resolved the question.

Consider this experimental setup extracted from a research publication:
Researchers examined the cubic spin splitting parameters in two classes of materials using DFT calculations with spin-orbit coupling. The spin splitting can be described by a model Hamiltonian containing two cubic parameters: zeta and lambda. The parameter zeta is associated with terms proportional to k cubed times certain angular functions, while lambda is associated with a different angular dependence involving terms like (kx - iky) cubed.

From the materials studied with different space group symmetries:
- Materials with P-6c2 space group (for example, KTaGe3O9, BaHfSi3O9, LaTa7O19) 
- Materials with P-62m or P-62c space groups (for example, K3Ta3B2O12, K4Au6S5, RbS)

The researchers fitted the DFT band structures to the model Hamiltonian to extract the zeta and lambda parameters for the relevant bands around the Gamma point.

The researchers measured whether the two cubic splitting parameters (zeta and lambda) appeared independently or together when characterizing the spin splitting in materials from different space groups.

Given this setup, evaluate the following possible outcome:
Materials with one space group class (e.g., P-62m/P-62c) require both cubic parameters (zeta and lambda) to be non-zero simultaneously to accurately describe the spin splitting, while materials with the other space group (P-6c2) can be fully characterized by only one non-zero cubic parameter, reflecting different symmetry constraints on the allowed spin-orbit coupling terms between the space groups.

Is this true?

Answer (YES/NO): NO